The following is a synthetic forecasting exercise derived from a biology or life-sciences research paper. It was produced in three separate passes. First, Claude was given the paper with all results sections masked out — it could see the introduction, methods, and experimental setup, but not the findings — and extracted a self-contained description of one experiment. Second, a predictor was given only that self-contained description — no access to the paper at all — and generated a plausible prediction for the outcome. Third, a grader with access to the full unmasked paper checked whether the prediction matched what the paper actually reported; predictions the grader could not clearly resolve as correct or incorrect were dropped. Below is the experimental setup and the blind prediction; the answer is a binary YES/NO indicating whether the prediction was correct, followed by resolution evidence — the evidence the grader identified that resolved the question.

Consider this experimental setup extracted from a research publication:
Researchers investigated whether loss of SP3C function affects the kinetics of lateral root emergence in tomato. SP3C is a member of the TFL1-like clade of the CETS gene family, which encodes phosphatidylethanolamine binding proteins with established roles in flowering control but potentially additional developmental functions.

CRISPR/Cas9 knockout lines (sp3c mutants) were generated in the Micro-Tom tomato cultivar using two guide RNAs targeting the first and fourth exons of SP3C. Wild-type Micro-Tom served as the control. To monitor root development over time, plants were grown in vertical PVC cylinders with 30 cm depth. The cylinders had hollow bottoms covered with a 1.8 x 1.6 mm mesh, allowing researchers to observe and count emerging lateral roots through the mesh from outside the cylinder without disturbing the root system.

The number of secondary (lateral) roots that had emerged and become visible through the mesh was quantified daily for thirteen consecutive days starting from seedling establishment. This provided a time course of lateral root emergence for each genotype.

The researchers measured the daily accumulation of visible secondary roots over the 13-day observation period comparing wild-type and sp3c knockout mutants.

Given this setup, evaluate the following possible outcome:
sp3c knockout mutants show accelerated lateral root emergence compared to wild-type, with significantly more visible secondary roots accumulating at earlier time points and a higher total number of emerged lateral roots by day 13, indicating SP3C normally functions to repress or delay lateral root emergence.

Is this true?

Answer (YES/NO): NO